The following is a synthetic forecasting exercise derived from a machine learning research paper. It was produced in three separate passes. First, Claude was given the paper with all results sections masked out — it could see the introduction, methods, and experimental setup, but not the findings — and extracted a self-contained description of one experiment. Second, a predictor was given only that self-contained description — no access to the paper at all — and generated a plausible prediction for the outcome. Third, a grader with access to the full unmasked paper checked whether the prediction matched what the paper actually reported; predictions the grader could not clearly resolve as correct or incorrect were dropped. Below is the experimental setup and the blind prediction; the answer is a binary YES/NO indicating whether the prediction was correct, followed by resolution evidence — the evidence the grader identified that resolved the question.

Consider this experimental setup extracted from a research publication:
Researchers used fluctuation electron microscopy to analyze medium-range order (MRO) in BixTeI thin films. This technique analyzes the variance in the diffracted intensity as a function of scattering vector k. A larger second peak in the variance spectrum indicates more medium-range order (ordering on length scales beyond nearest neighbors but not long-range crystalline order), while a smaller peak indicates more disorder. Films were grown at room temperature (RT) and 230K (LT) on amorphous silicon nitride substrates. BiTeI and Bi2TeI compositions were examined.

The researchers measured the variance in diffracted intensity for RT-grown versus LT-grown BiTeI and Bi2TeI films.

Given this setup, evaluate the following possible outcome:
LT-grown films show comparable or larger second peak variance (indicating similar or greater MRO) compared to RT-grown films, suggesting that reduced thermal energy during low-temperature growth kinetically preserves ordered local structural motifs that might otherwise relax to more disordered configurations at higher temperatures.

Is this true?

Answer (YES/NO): NO